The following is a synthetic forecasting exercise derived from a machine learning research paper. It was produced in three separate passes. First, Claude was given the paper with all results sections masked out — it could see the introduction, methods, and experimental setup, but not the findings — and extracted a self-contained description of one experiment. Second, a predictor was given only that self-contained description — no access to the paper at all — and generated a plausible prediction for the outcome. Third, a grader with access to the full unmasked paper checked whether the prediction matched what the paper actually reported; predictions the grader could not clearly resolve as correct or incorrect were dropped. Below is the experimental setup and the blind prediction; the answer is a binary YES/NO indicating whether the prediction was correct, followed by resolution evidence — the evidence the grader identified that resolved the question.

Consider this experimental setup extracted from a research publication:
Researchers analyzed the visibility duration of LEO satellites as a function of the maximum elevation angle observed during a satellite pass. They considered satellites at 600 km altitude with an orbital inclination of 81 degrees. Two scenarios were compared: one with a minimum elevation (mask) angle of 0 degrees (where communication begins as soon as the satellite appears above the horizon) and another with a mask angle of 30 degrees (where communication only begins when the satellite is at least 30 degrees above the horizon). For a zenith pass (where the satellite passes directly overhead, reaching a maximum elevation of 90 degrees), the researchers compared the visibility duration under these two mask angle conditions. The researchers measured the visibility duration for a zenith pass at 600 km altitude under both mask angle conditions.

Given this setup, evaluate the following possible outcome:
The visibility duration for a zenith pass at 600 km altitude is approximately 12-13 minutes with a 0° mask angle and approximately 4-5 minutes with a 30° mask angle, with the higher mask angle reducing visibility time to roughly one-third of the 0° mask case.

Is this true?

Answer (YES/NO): YES